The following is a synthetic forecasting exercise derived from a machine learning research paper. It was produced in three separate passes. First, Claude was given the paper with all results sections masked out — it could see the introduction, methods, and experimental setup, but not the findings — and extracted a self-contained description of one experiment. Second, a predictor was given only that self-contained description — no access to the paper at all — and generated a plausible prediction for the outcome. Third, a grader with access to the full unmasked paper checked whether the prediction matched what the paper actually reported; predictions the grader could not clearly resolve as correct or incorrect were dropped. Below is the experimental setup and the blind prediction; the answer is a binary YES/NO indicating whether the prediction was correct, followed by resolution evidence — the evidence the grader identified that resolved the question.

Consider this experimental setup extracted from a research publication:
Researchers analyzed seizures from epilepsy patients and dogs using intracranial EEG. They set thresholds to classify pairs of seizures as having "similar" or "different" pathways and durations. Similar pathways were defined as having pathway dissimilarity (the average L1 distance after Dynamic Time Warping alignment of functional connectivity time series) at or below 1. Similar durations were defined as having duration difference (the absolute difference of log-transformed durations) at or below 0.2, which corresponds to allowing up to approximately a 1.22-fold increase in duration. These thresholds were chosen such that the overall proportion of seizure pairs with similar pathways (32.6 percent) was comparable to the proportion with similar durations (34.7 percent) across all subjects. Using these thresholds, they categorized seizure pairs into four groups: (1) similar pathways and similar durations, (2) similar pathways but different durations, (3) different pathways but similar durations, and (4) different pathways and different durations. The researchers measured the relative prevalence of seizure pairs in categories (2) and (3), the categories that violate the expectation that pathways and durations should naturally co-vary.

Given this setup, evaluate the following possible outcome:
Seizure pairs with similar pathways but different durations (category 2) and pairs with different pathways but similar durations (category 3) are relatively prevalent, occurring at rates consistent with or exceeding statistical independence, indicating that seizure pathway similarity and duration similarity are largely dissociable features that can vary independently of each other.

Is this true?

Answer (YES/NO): YES